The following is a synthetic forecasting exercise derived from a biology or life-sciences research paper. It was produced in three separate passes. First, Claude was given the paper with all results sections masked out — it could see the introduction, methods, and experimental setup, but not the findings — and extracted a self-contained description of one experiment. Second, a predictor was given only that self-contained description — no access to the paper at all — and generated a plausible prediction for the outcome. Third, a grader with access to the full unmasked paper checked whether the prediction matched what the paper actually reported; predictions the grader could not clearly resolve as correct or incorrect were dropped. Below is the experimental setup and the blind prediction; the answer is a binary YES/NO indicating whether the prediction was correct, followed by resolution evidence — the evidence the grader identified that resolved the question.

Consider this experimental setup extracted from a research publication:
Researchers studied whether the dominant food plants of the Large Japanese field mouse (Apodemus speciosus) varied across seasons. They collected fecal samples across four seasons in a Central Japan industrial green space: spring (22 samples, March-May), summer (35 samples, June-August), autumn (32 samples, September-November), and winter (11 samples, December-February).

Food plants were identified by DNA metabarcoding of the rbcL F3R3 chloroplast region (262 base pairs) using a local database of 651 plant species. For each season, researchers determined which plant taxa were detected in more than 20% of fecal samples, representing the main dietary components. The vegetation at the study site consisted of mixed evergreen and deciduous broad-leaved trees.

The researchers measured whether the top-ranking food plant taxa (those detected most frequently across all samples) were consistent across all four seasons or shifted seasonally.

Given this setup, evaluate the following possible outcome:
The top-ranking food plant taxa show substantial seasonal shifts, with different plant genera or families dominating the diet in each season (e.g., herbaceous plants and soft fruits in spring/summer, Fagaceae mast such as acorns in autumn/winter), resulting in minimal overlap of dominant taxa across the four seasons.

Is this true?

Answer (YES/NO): NO